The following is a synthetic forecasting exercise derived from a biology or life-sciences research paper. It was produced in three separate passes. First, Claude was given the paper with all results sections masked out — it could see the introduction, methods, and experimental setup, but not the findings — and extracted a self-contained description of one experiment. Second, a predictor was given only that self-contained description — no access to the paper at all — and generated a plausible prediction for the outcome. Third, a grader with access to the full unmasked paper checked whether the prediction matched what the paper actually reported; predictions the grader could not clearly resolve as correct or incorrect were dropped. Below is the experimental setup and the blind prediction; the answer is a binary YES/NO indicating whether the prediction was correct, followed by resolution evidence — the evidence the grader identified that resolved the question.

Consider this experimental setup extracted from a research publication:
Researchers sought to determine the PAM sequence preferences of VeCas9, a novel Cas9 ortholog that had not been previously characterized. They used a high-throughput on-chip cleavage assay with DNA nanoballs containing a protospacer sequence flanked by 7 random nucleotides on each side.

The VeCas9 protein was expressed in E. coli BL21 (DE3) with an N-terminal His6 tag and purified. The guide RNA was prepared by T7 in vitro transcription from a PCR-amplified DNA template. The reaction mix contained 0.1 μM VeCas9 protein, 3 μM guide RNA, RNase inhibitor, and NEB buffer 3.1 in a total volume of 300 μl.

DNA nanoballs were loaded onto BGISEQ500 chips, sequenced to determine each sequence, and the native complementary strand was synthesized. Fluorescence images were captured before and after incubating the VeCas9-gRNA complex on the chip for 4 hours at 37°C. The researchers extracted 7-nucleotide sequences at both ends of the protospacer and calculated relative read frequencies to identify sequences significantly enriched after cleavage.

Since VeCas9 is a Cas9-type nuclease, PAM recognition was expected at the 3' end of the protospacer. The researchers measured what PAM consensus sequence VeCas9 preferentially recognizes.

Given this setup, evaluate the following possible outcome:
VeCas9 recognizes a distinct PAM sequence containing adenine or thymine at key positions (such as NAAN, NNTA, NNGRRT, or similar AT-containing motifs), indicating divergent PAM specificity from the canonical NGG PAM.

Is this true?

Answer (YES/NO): NO